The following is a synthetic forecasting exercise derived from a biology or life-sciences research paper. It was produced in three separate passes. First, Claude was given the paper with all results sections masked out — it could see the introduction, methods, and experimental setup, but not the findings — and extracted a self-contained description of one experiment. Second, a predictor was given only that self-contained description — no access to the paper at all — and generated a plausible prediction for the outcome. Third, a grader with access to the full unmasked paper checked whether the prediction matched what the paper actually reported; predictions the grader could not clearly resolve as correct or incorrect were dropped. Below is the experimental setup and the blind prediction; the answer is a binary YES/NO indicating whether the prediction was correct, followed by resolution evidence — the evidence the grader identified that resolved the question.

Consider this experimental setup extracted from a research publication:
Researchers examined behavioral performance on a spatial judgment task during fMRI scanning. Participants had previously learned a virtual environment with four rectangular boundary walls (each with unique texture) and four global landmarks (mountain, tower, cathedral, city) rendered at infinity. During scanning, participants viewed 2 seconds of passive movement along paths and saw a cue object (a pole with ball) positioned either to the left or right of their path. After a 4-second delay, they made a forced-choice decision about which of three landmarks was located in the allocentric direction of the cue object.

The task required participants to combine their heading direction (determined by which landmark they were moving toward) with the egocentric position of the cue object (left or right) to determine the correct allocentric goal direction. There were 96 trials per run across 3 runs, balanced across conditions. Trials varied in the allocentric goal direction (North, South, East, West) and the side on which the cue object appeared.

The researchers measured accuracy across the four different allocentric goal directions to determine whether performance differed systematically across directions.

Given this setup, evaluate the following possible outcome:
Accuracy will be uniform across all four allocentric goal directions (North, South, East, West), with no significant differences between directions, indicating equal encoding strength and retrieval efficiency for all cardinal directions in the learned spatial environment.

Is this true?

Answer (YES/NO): YES